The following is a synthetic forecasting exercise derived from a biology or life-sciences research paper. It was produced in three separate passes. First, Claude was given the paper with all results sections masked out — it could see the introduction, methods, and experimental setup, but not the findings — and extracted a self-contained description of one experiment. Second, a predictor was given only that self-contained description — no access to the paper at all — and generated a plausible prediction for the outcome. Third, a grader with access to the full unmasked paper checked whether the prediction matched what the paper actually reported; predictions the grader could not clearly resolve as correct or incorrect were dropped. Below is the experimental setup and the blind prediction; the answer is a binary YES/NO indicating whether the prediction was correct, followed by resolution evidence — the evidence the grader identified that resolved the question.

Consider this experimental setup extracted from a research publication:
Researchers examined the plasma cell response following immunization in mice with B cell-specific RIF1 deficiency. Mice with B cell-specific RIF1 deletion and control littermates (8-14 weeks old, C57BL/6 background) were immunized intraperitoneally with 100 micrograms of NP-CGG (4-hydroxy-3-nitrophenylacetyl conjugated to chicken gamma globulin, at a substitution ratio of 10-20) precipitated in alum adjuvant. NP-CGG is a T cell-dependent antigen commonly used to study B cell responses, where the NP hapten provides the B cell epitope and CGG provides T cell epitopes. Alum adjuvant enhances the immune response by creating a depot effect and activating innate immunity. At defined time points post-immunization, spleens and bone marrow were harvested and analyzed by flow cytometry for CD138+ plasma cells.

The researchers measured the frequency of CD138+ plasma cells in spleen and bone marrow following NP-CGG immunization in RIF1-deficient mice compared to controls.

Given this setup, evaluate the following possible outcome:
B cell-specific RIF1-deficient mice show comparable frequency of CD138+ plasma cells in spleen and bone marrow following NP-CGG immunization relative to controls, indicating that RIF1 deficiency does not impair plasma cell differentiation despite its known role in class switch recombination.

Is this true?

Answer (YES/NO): NO